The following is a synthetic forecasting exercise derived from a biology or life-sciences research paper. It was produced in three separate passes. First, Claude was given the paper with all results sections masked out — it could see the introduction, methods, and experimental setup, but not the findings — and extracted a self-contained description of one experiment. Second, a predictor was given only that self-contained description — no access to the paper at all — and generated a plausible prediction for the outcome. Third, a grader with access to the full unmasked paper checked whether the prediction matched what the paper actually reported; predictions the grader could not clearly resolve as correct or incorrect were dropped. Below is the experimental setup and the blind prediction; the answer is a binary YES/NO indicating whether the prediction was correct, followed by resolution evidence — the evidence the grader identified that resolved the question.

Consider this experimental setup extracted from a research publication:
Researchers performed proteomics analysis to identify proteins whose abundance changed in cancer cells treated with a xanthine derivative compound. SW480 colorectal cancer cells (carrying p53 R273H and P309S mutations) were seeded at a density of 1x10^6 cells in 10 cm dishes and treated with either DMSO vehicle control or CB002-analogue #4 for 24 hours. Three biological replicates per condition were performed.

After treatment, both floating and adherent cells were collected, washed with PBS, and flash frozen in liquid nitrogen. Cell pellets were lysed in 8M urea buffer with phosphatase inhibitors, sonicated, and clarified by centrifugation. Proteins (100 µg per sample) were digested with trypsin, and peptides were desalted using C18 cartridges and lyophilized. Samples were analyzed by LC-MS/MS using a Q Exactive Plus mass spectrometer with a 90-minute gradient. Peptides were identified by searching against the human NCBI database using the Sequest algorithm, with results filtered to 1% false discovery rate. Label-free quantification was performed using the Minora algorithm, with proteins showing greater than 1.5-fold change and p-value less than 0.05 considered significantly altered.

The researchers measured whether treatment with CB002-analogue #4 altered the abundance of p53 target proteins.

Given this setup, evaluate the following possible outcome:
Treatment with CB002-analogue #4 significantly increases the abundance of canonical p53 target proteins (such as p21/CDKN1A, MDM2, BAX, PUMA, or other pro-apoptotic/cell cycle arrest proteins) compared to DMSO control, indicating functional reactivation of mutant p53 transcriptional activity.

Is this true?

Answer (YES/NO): NO